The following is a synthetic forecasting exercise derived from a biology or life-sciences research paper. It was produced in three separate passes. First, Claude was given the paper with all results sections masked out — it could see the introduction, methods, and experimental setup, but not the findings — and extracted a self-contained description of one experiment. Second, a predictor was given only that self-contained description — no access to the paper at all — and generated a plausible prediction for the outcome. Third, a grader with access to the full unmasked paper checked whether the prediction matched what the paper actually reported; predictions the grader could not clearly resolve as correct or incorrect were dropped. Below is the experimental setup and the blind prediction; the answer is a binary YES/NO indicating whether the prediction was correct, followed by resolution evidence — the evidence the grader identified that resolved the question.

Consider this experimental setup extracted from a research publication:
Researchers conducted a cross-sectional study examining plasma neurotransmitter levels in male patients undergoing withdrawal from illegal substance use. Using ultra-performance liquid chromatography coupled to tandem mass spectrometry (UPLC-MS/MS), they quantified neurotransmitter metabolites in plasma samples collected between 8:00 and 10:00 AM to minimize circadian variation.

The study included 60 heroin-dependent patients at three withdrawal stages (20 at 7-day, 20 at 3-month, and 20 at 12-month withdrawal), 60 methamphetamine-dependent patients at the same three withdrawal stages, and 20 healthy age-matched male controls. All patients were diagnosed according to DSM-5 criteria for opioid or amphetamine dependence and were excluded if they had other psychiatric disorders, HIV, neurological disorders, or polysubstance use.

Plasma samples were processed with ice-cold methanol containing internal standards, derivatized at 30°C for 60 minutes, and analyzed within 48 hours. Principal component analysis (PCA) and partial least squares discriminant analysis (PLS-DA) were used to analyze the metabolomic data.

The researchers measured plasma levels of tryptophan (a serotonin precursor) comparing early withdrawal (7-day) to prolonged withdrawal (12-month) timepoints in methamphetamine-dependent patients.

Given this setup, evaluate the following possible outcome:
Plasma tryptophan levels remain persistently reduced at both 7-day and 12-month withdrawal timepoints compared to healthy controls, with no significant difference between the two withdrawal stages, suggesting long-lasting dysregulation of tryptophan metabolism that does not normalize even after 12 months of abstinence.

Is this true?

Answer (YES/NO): NO